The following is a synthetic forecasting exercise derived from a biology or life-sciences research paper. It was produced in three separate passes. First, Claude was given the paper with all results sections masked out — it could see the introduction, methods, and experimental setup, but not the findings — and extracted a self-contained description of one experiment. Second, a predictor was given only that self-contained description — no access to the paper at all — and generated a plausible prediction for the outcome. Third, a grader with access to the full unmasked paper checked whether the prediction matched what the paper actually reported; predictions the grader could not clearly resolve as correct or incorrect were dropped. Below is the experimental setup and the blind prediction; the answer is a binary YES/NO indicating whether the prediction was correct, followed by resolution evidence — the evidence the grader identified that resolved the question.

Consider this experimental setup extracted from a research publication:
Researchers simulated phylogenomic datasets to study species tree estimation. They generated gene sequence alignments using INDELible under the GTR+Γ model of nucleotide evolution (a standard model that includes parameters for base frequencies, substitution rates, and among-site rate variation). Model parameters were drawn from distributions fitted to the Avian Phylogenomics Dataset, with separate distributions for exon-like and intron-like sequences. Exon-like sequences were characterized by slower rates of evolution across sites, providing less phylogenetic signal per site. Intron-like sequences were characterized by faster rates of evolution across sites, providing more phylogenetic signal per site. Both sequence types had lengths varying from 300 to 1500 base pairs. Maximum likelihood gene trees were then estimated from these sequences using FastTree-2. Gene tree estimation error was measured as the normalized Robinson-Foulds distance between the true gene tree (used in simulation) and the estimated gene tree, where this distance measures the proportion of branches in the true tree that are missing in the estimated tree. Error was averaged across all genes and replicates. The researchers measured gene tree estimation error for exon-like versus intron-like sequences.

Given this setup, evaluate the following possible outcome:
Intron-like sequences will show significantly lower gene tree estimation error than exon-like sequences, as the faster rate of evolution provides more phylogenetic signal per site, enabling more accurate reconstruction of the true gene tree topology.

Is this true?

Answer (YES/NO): YES